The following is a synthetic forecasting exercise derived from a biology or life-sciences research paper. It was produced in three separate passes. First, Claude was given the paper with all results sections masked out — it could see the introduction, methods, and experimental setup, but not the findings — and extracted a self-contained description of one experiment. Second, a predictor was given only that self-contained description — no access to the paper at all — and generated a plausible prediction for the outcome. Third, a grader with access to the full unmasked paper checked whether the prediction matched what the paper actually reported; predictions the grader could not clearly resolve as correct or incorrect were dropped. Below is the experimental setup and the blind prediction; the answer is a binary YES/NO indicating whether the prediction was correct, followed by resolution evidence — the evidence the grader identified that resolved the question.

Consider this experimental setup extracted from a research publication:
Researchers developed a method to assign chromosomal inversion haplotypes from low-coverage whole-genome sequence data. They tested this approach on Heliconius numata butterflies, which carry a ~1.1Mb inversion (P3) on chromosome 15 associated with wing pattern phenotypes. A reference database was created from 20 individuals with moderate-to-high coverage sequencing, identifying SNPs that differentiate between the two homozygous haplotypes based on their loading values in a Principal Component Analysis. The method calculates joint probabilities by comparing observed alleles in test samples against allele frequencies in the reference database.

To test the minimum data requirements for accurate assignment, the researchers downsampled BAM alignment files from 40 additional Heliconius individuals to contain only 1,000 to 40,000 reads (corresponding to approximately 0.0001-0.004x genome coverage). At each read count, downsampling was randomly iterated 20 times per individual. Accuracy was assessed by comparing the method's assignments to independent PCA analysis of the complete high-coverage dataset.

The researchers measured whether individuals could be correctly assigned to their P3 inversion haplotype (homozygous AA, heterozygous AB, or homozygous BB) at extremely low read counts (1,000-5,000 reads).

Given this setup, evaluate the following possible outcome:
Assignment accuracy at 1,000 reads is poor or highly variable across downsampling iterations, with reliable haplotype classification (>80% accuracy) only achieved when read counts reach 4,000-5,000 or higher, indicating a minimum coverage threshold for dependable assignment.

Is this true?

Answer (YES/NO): NO